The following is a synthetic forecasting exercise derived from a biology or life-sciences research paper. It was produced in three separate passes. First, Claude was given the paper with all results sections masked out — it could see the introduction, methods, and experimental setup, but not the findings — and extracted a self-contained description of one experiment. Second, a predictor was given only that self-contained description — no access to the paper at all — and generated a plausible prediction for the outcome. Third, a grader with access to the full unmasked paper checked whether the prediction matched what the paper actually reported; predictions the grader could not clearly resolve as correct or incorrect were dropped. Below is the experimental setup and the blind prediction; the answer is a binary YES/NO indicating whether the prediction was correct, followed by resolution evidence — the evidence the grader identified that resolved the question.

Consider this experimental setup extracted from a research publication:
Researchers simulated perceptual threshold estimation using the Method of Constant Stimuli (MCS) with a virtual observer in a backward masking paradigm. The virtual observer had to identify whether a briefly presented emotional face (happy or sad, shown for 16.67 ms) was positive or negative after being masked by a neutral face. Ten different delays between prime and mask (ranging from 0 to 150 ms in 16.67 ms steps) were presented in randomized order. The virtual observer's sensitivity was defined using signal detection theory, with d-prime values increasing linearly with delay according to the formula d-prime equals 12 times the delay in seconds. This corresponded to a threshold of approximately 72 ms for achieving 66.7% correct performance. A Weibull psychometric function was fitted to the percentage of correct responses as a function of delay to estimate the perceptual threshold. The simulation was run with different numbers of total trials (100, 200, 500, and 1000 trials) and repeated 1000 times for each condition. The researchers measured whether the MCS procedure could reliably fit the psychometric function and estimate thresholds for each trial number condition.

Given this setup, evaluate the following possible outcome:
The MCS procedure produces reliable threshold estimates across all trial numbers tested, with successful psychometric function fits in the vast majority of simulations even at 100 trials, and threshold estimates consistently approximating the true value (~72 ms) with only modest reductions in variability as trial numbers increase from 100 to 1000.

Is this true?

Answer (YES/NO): NO